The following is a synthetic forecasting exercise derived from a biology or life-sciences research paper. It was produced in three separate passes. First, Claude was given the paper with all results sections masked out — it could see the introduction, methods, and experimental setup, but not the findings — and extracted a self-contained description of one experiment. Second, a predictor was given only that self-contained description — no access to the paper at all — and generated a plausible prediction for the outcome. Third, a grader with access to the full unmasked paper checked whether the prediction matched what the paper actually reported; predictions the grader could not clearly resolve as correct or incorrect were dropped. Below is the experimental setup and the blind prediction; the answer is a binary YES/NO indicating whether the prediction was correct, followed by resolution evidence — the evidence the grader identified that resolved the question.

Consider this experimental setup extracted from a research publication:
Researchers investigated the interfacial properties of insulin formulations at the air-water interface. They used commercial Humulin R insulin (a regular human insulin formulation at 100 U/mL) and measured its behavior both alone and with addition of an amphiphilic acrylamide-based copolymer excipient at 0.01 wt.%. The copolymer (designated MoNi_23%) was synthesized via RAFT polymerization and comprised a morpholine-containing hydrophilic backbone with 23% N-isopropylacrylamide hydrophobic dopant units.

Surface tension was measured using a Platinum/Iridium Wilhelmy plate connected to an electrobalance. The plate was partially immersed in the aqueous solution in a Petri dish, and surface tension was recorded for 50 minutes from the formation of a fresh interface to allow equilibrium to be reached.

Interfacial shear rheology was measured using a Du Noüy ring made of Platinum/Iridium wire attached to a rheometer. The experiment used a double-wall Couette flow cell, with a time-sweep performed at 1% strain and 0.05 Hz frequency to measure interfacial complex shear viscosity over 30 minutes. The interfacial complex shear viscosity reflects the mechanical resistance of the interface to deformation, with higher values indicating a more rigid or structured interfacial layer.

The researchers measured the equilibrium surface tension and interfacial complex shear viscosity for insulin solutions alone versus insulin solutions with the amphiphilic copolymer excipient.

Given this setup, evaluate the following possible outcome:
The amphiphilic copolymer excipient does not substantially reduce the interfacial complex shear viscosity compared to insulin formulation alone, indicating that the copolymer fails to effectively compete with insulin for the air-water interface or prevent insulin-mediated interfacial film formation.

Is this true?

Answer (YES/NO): NO